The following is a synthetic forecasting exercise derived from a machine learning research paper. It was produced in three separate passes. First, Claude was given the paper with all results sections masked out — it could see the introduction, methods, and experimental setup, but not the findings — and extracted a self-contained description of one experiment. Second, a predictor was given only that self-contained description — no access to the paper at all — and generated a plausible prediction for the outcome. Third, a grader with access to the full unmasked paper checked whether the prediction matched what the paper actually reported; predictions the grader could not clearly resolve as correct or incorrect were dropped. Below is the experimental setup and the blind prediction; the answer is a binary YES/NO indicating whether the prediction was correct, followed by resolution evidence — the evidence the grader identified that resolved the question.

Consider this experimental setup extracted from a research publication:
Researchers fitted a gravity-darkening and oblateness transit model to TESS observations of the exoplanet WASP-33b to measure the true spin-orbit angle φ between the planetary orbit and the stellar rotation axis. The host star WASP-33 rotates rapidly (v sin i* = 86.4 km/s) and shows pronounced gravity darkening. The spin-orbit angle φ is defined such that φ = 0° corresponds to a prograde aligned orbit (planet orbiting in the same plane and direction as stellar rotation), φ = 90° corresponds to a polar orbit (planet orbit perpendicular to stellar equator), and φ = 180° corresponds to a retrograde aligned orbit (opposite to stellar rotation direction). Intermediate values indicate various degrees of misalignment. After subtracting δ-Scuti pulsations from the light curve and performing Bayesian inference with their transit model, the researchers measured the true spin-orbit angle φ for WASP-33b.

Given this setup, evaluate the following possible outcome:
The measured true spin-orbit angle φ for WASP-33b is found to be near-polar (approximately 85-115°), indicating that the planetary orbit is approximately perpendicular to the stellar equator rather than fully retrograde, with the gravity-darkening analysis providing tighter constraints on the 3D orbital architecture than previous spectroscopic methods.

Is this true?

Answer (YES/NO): YES